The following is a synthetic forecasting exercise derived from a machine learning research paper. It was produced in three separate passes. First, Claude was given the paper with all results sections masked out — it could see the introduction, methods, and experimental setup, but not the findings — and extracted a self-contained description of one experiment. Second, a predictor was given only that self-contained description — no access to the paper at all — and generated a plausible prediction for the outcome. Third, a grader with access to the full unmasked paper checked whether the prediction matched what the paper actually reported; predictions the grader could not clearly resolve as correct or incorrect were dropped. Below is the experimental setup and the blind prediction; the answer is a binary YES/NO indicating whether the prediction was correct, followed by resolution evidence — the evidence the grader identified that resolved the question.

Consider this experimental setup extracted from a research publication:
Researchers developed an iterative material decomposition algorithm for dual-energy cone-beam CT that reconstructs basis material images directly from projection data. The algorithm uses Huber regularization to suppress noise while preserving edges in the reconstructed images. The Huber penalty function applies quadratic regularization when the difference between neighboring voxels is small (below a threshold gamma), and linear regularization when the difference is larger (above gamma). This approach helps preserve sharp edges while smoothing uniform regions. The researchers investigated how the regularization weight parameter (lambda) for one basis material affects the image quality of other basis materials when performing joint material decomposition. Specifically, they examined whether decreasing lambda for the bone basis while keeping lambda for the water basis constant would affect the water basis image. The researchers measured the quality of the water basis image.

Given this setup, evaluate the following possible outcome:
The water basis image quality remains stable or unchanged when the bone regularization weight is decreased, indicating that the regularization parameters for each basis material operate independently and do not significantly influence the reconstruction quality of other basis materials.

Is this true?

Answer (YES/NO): NO